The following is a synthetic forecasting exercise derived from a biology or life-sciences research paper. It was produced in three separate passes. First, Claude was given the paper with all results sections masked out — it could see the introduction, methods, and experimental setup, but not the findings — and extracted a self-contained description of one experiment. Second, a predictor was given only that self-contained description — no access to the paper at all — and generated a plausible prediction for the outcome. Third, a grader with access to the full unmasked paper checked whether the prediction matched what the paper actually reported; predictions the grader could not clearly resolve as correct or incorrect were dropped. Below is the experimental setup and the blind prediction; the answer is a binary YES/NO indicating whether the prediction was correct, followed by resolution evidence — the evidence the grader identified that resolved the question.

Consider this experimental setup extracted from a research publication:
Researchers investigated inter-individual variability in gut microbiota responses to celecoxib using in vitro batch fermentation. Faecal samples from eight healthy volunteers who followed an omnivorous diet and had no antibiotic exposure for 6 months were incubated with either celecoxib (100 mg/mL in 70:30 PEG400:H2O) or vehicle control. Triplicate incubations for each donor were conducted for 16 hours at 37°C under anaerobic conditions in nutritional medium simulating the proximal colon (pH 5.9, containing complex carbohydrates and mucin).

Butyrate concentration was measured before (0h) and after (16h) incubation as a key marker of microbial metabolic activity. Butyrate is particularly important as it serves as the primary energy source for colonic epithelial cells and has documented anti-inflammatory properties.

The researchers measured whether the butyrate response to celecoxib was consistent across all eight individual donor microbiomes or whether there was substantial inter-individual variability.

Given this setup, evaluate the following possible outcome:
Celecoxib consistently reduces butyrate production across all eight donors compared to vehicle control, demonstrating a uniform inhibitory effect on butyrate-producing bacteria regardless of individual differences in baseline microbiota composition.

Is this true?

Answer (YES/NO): NO